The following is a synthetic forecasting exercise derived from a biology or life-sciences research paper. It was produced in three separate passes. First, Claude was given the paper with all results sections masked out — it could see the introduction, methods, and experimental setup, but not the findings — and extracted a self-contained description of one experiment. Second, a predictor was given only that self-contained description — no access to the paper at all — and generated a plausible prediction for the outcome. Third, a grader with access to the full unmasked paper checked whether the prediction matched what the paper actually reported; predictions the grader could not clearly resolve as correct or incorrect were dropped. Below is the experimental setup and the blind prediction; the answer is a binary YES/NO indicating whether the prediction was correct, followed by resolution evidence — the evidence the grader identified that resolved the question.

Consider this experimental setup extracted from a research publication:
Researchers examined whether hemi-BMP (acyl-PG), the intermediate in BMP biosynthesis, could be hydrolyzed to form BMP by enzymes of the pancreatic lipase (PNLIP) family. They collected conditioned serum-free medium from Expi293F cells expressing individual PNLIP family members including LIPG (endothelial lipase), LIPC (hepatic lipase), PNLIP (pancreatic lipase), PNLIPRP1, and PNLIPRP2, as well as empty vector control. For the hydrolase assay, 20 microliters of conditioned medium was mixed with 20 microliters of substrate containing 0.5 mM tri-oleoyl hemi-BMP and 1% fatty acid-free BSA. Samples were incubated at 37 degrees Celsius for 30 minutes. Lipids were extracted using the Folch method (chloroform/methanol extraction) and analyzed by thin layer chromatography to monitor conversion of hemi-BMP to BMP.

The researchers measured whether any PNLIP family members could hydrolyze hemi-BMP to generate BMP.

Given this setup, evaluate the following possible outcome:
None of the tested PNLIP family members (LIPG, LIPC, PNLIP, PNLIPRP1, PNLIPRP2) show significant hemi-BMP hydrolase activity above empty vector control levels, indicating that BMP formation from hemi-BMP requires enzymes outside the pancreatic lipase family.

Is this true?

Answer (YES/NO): NO